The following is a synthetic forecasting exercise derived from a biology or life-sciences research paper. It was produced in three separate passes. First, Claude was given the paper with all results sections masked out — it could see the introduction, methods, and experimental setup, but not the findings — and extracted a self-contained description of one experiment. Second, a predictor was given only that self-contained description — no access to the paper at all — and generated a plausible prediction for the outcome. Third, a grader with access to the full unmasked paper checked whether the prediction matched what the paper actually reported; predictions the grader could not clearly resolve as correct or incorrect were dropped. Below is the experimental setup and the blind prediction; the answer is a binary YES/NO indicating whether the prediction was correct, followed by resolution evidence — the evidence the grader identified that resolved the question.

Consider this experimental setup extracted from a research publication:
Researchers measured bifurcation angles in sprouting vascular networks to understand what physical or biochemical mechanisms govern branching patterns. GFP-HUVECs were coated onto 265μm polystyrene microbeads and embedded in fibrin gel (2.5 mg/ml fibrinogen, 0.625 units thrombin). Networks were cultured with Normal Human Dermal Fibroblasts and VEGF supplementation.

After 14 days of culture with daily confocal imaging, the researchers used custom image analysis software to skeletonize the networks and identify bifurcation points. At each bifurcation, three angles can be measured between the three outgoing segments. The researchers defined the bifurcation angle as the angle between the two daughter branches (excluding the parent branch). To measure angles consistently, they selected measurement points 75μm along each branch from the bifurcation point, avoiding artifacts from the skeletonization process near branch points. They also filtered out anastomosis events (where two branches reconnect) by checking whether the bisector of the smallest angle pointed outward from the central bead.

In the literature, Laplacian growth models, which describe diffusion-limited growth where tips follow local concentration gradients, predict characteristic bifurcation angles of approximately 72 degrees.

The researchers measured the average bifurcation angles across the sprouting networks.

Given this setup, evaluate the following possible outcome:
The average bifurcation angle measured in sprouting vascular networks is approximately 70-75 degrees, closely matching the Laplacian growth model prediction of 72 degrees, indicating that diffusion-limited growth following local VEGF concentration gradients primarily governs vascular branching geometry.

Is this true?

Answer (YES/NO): NO